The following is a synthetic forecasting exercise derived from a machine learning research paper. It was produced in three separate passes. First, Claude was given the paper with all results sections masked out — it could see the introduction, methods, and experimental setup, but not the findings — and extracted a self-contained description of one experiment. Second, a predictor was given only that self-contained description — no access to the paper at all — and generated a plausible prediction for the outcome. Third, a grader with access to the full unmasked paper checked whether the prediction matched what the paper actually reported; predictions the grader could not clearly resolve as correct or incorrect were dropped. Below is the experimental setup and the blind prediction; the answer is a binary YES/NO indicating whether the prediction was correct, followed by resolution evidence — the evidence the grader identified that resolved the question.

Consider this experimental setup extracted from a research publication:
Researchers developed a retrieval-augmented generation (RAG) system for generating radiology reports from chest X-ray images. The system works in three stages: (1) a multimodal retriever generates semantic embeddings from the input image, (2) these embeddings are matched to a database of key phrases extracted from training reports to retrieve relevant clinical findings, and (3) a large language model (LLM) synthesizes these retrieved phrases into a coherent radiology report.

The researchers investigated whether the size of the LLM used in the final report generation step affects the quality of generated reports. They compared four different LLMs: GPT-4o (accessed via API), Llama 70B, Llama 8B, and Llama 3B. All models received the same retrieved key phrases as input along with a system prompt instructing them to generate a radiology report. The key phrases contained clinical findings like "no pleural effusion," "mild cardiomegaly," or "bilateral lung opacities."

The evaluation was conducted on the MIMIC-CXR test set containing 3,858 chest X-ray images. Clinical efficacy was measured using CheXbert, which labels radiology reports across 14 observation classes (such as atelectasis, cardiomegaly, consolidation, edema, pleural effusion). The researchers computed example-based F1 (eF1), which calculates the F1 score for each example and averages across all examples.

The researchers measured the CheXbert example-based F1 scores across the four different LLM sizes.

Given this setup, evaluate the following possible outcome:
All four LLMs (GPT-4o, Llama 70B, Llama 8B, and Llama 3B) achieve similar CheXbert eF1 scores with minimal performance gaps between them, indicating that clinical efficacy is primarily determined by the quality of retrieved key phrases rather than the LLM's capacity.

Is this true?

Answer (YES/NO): YES